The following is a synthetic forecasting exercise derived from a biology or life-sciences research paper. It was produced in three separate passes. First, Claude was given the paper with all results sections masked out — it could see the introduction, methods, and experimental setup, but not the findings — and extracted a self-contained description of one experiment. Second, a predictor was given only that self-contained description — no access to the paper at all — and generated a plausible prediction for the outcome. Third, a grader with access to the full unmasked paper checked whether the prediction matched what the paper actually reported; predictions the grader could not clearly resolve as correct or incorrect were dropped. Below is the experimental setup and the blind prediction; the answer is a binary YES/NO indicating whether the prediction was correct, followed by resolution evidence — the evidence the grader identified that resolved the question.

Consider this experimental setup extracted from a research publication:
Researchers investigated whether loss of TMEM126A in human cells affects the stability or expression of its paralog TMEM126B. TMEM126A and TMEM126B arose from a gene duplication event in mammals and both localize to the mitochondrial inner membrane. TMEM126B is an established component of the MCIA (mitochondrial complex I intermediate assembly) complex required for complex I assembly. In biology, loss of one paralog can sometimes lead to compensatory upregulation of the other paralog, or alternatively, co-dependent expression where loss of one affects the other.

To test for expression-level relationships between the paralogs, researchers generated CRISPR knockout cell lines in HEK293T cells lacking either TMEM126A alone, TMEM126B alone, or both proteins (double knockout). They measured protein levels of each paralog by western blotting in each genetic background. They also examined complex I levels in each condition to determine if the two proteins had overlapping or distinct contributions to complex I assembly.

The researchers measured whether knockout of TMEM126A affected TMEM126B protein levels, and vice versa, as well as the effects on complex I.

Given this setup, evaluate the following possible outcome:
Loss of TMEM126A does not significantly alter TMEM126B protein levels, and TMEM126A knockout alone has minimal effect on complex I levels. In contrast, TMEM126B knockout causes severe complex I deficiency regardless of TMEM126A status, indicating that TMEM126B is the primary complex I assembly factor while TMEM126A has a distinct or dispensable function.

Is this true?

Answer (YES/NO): NO